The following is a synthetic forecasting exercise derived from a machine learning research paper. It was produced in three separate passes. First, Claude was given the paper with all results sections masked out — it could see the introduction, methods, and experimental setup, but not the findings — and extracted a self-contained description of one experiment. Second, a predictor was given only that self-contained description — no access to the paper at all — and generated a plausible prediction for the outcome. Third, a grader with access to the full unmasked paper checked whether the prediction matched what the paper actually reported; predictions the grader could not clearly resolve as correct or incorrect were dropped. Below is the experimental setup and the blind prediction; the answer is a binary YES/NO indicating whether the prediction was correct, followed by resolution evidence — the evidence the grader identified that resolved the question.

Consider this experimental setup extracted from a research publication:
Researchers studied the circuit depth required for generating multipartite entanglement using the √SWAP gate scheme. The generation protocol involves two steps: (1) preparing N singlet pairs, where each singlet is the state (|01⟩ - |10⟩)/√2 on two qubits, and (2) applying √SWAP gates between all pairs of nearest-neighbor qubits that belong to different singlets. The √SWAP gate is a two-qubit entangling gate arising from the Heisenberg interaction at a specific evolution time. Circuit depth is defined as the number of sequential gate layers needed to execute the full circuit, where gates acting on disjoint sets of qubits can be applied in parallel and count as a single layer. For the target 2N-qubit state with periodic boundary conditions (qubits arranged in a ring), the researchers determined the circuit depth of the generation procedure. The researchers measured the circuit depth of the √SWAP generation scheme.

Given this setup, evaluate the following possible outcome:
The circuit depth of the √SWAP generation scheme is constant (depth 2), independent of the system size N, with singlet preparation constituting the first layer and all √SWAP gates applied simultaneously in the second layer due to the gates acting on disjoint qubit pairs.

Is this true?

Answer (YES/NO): NO